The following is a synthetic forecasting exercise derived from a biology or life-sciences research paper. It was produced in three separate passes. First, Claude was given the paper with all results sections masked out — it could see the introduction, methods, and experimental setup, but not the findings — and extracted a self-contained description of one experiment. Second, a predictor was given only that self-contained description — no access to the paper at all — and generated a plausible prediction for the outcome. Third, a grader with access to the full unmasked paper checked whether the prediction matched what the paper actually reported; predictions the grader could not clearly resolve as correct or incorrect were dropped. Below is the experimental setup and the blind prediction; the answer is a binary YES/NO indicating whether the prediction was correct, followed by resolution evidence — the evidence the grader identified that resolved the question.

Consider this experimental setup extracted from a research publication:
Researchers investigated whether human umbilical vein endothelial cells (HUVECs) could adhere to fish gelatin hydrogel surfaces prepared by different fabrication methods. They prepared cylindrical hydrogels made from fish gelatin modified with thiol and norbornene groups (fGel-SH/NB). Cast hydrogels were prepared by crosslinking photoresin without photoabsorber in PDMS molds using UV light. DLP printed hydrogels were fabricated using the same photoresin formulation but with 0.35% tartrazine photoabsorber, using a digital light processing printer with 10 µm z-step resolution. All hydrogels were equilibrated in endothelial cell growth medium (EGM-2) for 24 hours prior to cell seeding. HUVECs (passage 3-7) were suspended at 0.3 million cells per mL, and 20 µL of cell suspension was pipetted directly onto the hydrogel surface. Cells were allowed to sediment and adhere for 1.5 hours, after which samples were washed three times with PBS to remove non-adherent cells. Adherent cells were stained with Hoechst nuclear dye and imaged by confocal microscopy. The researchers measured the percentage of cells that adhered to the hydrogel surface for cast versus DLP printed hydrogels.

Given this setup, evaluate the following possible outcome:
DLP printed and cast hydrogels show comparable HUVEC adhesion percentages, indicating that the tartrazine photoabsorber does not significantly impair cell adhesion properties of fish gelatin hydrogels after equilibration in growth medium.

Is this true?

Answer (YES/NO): NO